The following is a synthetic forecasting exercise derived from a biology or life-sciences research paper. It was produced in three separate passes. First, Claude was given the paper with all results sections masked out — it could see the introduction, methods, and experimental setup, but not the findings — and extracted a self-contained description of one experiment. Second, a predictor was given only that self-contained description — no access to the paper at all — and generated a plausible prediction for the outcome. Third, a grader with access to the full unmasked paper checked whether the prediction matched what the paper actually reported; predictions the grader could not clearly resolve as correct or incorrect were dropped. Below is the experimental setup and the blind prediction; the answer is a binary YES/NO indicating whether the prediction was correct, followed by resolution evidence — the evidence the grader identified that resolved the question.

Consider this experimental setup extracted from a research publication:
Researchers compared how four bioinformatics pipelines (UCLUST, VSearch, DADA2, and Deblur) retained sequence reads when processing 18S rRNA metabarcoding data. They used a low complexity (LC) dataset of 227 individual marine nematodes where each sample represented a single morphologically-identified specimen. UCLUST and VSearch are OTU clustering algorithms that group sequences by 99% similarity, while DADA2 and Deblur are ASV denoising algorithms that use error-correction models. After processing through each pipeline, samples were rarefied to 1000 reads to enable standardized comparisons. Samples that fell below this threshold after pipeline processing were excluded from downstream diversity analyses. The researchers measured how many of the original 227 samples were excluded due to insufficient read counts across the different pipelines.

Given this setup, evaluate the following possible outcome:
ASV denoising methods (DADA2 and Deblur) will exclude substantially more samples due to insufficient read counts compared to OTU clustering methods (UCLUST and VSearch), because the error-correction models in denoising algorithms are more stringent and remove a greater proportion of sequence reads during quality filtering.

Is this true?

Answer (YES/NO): NO